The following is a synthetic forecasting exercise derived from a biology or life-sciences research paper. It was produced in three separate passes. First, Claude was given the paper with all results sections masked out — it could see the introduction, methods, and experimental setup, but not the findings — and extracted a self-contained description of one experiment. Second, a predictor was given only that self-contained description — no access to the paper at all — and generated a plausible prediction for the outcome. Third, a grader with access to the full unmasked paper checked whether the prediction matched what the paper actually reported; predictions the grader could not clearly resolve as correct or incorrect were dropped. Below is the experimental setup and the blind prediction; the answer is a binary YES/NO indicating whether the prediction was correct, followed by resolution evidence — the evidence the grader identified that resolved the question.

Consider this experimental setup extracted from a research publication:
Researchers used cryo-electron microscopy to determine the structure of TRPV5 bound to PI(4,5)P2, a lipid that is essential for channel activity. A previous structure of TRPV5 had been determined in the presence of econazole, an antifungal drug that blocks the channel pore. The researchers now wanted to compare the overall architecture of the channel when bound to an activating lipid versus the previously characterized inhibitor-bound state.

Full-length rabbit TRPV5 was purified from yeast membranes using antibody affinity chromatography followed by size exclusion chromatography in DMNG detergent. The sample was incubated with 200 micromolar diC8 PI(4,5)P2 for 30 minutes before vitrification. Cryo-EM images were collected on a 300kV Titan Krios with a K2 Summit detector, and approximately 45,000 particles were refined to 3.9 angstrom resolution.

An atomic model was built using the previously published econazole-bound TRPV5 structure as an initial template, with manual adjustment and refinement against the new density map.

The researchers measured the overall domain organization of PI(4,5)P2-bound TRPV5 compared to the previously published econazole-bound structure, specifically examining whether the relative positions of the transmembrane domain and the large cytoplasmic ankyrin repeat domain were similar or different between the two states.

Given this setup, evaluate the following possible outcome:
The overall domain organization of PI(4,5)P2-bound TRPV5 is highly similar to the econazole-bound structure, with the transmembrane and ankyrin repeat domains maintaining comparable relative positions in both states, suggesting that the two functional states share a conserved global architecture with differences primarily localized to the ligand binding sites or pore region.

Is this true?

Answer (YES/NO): YES